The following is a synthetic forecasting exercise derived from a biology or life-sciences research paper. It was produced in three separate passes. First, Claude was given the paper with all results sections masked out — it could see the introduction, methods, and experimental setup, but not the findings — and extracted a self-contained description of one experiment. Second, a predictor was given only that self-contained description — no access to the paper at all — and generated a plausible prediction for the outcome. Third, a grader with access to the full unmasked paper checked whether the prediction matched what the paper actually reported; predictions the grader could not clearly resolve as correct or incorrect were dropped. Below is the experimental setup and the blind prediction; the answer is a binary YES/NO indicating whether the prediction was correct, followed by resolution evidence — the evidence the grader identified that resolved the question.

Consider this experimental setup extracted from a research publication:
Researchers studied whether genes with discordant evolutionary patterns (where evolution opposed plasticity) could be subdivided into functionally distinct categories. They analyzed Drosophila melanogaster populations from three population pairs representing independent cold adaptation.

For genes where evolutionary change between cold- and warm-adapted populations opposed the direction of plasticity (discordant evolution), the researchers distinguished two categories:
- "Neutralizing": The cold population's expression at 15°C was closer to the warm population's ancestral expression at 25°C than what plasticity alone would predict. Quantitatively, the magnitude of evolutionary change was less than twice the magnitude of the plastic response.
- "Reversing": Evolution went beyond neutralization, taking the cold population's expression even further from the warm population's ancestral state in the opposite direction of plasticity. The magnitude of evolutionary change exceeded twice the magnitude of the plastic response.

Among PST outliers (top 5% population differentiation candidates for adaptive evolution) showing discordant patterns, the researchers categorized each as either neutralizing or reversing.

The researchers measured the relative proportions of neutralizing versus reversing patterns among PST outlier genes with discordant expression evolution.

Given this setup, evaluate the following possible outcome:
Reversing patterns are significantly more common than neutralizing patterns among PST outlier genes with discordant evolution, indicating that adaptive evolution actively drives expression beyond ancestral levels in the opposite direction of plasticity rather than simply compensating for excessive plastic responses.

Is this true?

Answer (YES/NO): NO